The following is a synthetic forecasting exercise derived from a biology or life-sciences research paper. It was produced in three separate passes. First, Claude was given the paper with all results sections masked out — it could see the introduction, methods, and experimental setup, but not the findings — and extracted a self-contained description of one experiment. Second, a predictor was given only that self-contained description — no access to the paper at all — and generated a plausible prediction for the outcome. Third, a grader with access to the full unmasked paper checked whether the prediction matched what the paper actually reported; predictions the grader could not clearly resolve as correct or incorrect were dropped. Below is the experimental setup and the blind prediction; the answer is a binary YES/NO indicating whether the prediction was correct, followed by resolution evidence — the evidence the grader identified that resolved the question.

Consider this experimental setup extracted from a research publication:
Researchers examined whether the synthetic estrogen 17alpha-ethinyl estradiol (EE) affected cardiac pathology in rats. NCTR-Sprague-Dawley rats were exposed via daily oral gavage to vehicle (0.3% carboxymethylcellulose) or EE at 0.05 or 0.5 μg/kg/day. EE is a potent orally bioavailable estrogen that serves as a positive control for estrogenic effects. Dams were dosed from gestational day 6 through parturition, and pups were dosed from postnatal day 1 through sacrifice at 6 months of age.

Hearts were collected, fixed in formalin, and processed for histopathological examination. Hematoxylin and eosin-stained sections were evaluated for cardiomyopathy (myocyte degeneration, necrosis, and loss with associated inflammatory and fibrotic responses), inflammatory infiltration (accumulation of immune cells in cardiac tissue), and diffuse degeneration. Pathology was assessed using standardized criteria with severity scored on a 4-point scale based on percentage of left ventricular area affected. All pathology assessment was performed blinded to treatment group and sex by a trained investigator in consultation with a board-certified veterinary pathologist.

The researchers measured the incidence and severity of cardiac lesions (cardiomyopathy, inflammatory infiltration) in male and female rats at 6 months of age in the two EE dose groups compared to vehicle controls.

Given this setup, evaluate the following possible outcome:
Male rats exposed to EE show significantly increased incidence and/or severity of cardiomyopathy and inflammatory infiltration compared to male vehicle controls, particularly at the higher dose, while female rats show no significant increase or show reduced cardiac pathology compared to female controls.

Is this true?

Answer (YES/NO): NO